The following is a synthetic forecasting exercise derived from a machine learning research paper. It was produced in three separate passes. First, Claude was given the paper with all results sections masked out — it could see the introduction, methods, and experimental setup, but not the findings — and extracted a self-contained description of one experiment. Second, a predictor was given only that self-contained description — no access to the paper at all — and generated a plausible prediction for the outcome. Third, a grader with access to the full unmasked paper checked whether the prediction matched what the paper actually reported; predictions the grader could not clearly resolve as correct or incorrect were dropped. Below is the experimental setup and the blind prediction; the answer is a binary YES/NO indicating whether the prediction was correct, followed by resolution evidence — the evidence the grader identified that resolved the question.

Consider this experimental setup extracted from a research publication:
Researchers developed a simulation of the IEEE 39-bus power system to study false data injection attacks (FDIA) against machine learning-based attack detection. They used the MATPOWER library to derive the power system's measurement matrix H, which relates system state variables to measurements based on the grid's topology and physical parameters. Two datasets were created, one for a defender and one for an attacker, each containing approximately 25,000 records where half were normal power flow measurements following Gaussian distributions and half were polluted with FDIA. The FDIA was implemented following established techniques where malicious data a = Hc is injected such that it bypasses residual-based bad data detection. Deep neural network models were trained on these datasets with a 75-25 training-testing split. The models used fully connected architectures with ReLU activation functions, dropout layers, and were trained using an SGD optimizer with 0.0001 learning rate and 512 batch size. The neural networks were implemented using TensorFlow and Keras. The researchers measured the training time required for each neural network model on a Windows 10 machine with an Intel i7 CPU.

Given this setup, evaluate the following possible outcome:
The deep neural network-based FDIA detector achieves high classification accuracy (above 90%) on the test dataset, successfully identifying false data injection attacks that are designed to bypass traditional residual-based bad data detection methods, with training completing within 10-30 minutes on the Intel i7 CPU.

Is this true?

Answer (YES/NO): NO